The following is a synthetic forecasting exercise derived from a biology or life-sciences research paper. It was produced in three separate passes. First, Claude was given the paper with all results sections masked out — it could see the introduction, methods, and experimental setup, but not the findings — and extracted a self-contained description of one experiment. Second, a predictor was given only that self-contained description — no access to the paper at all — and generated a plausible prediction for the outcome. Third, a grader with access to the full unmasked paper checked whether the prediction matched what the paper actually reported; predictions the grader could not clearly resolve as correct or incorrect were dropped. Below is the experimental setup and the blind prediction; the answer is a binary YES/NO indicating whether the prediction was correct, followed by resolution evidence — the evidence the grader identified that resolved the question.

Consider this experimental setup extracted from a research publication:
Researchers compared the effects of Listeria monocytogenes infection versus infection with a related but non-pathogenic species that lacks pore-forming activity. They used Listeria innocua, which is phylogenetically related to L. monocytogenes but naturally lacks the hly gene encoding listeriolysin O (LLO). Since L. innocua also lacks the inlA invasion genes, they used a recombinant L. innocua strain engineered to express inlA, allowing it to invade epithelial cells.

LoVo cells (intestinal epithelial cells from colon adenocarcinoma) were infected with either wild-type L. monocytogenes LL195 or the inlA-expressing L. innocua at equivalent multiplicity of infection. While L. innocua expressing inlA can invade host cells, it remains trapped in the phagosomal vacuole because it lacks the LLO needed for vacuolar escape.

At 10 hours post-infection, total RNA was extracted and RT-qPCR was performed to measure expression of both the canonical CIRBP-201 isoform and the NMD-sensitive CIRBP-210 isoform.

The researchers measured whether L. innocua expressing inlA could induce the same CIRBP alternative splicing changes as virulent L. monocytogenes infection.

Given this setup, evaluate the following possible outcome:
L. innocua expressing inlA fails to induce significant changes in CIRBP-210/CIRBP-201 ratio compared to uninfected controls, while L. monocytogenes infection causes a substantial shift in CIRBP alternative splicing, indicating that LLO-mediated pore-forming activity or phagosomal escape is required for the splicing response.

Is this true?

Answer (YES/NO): YES